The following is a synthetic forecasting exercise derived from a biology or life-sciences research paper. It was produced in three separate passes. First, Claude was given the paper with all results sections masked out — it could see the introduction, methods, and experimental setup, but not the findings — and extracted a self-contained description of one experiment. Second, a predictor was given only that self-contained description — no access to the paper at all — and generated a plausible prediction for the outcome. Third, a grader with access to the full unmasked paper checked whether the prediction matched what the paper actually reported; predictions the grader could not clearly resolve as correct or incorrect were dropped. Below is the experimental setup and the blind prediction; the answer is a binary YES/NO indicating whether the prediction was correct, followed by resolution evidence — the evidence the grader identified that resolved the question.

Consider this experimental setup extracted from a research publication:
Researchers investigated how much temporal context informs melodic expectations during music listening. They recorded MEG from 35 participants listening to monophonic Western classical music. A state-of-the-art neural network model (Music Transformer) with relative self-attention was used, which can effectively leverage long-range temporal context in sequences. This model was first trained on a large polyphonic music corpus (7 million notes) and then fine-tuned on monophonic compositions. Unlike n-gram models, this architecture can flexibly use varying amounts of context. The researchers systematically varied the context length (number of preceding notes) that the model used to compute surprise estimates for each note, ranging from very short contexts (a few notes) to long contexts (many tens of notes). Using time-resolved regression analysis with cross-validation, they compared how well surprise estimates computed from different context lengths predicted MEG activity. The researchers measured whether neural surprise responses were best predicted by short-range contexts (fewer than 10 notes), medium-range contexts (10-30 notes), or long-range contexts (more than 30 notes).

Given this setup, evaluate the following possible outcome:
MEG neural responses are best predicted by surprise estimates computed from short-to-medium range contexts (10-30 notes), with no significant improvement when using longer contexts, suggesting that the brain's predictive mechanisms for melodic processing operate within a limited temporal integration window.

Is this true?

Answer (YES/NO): NO